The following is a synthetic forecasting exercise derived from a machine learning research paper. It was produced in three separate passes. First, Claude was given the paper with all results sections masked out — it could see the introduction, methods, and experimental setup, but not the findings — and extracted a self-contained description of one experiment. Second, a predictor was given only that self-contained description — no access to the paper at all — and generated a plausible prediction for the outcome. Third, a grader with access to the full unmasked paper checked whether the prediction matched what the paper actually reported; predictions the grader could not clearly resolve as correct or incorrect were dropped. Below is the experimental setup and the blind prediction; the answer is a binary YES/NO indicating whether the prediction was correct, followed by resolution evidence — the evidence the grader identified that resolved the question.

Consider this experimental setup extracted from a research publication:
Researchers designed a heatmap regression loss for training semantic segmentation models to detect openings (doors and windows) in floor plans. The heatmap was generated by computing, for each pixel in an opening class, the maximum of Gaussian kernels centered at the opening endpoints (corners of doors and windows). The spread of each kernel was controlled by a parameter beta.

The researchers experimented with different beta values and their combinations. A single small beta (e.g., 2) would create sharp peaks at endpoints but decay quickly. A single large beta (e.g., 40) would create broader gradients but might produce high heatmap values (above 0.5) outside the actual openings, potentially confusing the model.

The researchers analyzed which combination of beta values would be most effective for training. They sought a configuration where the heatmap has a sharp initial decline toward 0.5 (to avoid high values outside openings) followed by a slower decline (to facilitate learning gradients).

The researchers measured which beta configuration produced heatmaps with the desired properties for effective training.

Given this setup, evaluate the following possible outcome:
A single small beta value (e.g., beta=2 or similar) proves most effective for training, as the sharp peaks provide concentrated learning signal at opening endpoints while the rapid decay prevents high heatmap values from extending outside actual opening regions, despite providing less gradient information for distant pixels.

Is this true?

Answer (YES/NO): NO